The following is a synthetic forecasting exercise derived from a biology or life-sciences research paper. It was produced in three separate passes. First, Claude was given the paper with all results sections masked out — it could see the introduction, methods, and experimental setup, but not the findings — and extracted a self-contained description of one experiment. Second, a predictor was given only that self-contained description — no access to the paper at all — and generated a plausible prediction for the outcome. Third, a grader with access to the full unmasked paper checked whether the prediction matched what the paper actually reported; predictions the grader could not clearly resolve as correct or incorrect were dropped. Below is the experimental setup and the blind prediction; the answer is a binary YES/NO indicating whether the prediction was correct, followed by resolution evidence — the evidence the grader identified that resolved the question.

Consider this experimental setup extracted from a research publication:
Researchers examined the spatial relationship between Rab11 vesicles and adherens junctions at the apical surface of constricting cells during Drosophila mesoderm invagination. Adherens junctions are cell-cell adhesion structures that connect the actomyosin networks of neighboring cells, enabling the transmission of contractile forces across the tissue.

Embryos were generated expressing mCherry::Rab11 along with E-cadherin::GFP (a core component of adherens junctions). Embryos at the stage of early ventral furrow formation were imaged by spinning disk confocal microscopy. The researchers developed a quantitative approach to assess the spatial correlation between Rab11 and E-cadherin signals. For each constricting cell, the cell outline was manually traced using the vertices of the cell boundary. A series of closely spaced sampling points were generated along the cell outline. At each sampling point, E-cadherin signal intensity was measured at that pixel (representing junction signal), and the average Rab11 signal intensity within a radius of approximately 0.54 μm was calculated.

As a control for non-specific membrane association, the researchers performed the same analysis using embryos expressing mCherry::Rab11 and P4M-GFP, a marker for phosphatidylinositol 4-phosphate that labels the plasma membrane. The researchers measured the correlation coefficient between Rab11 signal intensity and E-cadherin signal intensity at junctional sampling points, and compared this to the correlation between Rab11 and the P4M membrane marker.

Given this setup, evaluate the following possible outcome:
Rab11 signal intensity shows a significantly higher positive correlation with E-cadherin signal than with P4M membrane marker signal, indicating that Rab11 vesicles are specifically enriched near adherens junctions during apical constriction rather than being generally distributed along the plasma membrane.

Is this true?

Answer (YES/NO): YES